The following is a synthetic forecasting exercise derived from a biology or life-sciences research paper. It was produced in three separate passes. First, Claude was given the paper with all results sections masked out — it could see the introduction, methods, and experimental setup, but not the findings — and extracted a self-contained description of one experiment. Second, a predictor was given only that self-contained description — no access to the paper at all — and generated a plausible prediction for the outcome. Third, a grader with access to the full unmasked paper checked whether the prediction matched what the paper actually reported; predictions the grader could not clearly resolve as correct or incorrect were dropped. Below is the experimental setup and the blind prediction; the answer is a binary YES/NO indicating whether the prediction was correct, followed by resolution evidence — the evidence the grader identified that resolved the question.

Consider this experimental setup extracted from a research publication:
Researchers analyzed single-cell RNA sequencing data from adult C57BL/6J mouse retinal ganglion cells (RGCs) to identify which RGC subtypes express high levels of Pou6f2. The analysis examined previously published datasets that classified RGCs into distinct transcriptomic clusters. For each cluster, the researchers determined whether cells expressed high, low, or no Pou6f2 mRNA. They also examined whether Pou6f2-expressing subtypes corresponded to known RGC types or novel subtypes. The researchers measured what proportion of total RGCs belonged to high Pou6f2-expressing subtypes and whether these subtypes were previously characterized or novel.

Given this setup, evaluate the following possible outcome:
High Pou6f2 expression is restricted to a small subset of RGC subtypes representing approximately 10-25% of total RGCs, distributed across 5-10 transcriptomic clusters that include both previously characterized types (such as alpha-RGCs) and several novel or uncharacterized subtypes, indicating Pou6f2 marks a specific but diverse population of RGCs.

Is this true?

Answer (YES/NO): NO